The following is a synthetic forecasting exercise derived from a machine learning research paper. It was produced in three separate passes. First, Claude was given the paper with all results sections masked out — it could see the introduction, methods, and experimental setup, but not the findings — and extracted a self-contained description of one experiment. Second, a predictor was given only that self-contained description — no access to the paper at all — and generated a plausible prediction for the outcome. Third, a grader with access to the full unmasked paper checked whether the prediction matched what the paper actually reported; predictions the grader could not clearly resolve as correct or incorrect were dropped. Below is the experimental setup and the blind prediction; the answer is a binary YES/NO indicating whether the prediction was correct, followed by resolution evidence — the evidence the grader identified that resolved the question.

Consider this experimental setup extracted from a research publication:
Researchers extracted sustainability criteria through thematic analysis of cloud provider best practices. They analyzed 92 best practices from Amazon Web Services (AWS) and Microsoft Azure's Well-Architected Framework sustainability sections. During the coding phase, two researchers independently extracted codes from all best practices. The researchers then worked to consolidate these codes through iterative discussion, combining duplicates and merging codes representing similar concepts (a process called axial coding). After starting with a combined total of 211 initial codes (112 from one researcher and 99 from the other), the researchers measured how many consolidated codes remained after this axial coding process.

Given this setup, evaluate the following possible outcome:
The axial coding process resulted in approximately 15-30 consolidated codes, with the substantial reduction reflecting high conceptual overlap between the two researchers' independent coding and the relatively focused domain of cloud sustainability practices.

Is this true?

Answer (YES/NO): NO